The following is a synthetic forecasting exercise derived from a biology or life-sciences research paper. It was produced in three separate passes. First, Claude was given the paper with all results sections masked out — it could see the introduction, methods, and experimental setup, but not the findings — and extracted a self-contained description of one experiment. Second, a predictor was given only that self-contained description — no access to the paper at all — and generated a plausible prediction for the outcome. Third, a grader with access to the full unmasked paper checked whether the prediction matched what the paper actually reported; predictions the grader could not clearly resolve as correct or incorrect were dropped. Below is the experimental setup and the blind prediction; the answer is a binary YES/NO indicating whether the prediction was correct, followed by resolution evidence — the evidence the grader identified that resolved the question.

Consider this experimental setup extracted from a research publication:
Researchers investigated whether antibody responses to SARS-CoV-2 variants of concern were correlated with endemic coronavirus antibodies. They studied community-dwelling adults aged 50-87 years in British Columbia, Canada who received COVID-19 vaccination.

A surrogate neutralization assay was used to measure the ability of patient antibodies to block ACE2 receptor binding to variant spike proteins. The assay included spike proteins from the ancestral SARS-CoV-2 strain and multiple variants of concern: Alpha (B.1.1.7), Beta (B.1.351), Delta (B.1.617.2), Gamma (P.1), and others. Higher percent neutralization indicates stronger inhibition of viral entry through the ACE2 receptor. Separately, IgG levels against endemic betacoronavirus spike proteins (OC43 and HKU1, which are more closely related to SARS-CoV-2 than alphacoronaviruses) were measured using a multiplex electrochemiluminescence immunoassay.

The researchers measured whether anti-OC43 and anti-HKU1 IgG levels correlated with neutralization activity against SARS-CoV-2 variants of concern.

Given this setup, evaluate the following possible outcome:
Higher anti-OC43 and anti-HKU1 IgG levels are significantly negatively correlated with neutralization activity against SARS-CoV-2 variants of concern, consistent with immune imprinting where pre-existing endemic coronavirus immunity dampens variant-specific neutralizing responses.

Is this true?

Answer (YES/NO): NO